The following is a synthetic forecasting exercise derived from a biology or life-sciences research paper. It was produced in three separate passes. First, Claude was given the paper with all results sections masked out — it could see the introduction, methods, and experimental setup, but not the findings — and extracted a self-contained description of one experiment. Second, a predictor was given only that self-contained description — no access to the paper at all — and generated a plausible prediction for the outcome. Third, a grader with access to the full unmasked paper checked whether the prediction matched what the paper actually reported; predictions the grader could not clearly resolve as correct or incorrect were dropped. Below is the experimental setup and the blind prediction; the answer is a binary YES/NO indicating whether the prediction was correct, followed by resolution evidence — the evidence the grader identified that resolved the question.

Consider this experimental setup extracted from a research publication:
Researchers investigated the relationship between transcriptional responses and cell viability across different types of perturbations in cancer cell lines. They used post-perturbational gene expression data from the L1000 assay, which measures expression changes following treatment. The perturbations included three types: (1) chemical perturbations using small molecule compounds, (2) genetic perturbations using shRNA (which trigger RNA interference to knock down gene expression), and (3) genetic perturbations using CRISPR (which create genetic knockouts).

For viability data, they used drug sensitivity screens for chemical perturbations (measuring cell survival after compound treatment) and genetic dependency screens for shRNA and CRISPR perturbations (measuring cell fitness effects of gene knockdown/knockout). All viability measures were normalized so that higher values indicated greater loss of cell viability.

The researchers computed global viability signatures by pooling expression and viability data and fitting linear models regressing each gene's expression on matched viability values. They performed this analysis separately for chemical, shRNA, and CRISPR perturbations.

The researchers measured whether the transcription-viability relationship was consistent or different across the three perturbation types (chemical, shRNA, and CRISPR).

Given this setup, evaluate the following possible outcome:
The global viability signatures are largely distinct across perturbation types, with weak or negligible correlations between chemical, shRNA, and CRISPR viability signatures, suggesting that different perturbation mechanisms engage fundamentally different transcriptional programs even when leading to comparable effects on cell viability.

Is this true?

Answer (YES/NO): NO